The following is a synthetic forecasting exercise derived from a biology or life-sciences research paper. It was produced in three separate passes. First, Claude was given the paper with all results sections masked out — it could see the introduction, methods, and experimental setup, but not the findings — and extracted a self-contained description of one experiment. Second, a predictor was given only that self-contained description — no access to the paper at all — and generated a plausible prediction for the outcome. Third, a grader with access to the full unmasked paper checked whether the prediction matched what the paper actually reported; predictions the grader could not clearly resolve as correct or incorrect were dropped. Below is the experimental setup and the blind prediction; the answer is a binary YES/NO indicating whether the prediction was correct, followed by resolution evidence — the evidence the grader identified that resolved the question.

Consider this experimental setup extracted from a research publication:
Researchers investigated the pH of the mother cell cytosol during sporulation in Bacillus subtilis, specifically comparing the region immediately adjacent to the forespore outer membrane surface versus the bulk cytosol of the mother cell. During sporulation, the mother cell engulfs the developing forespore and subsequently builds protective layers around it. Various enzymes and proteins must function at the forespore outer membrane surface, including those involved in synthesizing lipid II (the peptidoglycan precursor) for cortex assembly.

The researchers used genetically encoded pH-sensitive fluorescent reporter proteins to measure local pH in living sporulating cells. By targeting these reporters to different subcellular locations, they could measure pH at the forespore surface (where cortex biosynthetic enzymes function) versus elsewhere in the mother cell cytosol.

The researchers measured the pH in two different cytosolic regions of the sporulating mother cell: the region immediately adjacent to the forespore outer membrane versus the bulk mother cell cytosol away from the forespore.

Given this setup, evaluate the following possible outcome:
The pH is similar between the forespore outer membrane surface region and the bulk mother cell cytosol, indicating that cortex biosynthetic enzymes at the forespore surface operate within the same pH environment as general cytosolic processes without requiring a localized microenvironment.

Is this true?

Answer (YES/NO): NO